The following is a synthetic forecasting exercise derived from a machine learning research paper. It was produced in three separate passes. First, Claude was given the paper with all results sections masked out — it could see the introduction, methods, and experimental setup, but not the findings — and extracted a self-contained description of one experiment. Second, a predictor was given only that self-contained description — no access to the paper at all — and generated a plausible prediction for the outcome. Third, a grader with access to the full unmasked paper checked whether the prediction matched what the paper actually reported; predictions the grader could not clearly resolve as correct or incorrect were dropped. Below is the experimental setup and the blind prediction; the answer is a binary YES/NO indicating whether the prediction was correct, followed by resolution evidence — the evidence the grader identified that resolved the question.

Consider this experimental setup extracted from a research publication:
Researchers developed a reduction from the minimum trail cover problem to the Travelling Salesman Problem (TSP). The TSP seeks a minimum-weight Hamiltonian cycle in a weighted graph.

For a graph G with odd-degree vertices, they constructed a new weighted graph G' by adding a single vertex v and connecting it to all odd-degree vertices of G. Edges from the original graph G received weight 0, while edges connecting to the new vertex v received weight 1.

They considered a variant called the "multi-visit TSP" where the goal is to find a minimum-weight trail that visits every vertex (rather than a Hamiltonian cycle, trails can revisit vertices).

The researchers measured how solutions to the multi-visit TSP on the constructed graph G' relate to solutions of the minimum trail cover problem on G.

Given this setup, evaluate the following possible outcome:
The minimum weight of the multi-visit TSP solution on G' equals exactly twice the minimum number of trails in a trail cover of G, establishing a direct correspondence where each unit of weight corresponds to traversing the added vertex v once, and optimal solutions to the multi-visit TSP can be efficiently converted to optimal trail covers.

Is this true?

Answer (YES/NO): YES